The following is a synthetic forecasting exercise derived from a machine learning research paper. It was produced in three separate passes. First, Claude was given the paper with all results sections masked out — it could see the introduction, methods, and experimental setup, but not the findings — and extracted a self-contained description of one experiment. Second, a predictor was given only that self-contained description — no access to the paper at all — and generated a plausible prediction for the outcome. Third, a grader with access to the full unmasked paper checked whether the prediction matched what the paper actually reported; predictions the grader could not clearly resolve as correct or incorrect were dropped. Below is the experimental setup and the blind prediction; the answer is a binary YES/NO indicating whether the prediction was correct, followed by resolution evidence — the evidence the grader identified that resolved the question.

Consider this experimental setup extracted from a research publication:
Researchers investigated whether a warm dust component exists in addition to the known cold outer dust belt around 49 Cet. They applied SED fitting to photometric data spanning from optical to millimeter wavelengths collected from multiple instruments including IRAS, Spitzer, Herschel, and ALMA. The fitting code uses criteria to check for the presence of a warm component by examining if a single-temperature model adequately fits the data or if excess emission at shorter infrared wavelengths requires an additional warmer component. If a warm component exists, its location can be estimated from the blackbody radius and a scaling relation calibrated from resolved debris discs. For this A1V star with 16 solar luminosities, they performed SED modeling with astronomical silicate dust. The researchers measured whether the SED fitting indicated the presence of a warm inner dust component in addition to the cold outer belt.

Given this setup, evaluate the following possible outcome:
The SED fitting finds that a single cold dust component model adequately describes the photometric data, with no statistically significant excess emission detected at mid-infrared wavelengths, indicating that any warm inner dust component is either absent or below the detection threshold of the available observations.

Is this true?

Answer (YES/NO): NO